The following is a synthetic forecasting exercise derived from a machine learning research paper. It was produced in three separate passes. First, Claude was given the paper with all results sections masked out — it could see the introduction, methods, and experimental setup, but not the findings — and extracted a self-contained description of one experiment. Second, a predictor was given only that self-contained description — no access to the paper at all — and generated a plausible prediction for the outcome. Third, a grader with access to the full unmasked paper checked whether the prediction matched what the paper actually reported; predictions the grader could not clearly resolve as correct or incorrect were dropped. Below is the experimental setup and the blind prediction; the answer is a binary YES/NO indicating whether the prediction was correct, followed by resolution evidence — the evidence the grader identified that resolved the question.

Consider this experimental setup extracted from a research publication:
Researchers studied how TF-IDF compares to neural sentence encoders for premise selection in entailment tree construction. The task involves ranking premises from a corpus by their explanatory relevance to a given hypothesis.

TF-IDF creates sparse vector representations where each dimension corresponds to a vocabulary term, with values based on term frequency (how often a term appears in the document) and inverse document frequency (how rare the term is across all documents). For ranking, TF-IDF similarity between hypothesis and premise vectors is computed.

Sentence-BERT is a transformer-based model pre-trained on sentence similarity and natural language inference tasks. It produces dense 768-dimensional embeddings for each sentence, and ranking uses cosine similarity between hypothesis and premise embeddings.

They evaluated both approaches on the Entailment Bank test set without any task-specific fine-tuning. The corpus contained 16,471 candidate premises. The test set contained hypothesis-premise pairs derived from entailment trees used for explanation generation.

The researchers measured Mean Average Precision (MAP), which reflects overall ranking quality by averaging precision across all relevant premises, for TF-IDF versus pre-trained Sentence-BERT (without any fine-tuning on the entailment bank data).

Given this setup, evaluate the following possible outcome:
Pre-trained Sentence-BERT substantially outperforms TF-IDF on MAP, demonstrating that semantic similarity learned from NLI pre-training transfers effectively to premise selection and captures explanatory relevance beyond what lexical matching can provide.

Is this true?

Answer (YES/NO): NO